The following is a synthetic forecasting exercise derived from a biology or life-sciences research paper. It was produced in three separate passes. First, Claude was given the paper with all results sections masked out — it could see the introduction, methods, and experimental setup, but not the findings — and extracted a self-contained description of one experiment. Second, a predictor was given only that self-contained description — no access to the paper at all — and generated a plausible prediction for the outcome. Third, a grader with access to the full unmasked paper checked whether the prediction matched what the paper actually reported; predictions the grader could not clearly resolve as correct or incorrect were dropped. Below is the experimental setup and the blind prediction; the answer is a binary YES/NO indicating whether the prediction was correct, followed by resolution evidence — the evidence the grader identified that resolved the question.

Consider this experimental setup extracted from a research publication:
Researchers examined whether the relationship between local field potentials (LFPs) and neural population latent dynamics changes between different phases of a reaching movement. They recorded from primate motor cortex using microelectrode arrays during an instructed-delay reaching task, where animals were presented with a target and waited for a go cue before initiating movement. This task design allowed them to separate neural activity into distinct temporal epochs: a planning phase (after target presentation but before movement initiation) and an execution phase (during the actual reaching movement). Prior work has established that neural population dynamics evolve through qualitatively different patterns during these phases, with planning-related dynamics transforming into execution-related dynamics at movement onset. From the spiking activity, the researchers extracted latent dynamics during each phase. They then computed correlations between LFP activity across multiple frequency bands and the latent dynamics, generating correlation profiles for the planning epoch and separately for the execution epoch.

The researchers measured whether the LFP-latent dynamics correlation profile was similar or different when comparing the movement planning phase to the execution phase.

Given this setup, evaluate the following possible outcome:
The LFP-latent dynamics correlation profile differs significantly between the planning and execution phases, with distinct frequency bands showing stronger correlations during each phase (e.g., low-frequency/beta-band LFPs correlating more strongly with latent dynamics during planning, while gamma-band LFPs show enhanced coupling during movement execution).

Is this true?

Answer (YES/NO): NO